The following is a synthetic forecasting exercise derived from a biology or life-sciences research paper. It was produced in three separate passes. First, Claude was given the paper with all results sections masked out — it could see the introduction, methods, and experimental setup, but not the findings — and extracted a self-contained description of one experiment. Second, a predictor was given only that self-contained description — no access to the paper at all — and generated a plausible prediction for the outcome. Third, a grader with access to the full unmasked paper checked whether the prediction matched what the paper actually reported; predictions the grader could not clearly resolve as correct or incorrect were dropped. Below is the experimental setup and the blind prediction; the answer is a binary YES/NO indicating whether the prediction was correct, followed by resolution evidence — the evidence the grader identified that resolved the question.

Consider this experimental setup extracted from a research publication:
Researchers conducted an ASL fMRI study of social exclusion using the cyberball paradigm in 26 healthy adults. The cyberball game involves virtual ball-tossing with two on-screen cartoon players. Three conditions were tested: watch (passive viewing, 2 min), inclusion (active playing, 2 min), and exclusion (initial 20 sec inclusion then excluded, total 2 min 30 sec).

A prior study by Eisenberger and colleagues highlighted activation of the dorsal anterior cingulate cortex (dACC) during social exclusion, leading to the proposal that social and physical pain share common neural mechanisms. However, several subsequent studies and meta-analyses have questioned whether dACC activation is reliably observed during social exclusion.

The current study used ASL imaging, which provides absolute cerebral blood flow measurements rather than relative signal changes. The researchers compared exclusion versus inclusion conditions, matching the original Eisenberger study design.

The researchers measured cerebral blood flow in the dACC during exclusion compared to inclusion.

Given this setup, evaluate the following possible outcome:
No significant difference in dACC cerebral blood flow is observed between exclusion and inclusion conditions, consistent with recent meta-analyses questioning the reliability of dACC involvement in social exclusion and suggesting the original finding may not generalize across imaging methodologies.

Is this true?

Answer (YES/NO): YES